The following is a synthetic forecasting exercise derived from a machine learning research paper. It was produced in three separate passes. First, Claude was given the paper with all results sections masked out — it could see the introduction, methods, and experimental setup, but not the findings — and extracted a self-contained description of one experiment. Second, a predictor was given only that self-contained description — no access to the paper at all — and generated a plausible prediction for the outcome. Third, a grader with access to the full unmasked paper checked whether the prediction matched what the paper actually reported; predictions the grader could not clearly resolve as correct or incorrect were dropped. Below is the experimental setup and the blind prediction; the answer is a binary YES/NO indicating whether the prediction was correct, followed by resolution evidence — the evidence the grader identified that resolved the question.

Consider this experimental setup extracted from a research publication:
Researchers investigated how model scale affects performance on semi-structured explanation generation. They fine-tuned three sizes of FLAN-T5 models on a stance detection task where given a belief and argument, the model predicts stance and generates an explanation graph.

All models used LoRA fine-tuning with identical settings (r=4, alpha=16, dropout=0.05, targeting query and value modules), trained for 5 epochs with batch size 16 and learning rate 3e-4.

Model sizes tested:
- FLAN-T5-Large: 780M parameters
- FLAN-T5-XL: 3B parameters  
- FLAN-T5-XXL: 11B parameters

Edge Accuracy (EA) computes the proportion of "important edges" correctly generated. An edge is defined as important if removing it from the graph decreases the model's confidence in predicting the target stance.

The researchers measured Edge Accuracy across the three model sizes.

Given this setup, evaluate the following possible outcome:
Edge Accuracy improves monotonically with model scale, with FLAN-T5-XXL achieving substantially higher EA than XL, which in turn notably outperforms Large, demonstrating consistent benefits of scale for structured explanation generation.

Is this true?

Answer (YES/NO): NO